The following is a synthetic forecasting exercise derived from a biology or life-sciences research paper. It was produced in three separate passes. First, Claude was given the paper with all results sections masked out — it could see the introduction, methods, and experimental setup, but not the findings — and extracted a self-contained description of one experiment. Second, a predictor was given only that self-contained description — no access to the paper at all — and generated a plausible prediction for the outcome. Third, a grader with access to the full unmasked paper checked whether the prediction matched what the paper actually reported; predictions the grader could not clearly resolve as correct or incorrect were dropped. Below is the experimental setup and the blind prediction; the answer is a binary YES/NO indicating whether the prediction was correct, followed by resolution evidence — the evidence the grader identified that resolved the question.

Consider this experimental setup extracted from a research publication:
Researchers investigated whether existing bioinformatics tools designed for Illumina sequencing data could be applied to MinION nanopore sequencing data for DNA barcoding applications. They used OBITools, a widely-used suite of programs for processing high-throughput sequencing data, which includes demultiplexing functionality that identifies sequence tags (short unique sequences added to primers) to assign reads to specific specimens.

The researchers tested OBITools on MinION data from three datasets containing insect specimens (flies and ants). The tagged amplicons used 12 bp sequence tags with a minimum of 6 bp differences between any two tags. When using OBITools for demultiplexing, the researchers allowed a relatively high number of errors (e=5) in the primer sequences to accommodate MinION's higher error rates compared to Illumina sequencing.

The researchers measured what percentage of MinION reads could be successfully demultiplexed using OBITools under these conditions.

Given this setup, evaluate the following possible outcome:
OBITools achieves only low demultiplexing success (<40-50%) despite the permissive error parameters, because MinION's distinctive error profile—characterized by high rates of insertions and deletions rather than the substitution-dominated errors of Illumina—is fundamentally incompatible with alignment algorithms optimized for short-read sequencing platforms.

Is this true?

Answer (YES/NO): YES